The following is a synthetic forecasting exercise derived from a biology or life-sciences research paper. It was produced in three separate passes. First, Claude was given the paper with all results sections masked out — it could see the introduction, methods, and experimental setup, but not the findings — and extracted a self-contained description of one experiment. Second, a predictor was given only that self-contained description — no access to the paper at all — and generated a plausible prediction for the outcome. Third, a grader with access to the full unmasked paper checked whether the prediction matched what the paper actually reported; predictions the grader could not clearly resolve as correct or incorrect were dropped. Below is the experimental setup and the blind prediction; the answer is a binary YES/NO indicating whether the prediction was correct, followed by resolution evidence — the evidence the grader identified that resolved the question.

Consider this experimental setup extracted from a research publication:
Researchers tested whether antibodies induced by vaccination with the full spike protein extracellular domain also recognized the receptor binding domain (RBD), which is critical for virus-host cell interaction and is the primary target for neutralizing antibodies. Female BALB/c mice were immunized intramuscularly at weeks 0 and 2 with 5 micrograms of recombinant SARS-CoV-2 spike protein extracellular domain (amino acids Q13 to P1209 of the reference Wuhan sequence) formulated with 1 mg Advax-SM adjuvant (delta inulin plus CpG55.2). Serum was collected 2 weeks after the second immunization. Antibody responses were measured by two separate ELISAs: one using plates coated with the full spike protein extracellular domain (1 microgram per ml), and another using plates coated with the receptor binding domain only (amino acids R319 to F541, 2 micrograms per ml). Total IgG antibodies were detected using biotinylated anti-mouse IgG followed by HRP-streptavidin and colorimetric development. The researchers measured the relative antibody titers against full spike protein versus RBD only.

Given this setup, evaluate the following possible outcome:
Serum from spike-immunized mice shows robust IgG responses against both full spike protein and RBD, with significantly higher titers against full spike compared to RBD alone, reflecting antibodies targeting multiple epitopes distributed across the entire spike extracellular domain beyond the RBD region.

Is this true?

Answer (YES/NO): NO